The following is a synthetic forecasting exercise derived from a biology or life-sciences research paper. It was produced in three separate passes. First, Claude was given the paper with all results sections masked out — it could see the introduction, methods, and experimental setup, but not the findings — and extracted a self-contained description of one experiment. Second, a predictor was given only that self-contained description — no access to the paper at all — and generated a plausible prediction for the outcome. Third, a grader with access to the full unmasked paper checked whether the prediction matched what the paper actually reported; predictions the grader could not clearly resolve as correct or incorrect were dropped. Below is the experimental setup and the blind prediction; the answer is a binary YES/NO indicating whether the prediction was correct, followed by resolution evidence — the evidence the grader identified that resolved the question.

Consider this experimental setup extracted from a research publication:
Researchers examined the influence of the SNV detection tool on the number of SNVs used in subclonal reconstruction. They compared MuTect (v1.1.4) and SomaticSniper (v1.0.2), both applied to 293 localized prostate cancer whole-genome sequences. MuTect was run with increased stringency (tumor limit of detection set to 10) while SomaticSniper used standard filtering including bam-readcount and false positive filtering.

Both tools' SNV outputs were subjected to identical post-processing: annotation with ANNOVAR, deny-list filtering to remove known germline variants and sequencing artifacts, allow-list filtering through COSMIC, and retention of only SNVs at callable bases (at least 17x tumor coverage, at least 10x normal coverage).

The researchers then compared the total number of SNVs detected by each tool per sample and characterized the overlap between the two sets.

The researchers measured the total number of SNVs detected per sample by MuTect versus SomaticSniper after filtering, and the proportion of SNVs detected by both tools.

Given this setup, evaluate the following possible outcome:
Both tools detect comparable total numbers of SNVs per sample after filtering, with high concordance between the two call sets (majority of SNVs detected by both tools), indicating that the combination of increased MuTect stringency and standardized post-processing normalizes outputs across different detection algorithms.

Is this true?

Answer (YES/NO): NO